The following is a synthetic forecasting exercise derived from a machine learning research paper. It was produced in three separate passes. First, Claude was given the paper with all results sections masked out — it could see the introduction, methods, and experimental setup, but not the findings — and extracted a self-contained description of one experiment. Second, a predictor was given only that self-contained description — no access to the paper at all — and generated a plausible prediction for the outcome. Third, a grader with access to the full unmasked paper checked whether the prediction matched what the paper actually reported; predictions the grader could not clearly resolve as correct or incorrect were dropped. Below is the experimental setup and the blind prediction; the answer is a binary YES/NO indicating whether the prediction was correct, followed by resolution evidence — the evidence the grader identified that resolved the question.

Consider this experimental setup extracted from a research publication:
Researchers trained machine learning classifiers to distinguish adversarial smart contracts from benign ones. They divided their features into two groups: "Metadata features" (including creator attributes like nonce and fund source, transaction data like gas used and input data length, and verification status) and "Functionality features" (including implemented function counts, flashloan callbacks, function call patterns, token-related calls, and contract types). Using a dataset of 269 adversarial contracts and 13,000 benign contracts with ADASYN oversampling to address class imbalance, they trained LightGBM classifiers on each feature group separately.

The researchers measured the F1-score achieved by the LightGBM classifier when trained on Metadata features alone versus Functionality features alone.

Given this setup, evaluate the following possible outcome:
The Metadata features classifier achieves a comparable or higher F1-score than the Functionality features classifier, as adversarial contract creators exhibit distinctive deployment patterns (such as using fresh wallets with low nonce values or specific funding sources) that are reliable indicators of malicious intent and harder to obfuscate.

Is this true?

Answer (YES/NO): NO